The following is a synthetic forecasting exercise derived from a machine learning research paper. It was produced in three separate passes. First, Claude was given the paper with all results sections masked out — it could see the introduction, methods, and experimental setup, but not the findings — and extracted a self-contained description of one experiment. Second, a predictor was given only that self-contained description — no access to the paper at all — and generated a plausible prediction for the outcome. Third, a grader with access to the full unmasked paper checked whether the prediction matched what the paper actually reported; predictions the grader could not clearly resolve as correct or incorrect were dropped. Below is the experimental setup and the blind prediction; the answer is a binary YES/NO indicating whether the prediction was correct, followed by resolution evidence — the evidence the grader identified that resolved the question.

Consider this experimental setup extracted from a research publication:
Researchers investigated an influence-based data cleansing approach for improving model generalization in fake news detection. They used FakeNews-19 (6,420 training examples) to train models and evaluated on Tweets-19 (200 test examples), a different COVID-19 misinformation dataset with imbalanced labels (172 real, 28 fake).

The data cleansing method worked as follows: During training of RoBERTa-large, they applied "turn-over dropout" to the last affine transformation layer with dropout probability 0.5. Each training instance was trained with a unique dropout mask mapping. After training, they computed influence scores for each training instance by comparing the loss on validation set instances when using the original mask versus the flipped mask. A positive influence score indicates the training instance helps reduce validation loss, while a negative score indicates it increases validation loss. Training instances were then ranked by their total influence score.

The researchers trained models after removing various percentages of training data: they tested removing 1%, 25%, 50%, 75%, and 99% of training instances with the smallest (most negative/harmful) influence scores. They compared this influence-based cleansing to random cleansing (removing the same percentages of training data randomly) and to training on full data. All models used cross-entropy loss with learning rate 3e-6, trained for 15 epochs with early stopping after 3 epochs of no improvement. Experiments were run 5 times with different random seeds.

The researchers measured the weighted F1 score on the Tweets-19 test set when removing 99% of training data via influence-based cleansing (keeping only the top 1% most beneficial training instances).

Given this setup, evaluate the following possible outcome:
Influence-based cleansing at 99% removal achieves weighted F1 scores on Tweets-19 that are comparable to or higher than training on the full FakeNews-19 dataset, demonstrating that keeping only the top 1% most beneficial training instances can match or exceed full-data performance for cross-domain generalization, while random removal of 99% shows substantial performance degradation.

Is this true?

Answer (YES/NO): NO